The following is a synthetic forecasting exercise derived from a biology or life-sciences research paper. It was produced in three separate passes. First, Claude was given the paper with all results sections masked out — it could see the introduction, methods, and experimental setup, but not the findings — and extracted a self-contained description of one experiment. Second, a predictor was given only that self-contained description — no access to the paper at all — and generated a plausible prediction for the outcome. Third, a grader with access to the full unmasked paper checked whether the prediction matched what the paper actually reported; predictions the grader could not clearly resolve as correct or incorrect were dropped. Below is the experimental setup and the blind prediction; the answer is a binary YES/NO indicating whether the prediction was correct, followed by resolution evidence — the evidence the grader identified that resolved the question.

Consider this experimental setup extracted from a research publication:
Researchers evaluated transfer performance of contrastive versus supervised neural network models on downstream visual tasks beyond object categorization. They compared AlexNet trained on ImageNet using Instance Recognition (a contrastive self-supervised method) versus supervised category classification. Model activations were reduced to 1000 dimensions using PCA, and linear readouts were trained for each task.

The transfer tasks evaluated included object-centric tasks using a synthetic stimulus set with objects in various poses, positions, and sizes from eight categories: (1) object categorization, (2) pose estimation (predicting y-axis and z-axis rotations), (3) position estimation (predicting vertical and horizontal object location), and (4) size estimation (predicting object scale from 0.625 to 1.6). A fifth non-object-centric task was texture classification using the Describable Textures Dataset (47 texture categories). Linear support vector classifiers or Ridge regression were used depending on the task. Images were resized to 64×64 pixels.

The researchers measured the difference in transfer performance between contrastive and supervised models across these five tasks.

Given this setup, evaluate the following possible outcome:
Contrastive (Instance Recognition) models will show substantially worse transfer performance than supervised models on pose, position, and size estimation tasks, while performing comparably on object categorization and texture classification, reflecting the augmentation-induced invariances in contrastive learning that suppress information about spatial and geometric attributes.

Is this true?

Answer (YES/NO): NO